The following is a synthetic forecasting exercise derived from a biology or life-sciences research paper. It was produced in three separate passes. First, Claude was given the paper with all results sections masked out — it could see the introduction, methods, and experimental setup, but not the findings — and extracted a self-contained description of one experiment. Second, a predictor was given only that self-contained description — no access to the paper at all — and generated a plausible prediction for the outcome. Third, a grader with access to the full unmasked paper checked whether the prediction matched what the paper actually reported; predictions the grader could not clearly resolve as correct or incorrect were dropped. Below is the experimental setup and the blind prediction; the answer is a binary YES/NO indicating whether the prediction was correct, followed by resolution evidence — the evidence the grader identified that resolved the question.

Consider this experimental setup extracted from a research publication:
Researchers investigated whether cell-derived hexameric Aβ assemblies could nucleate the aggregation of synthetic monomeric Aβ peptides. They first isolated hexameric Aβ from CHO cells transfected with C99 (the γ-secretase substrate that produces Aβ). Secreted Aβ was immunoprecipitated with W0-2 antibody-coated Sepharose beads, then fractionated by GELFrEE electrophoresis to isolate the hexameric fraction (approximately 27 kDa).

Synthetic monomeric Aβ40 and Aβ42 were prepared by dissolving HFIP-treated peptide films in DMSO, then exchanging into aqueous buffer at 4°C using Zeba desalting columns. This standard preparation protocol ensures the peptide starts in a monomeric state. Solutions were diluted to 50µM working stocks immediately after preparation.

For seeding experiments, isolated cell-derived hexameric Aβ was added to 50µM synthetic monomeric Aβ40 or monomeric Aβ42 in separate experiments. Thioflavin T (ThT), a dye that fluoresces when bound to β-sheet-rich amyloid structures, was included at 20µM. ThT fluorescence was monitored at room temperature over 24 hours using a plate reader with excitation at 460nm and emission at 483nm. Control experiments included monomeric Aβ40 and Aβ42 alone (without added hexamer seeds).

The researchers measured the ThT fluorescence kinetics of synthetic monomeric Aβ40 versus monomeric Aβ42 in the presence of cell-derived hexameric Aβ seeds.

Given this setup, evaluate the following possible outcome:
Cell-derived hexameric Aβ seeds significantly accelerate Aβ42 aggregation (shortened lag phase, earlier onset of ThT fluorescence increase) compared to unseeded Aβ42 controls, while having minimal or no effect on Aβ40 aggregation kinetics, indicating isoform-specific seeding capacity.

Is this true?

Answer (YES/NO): YES